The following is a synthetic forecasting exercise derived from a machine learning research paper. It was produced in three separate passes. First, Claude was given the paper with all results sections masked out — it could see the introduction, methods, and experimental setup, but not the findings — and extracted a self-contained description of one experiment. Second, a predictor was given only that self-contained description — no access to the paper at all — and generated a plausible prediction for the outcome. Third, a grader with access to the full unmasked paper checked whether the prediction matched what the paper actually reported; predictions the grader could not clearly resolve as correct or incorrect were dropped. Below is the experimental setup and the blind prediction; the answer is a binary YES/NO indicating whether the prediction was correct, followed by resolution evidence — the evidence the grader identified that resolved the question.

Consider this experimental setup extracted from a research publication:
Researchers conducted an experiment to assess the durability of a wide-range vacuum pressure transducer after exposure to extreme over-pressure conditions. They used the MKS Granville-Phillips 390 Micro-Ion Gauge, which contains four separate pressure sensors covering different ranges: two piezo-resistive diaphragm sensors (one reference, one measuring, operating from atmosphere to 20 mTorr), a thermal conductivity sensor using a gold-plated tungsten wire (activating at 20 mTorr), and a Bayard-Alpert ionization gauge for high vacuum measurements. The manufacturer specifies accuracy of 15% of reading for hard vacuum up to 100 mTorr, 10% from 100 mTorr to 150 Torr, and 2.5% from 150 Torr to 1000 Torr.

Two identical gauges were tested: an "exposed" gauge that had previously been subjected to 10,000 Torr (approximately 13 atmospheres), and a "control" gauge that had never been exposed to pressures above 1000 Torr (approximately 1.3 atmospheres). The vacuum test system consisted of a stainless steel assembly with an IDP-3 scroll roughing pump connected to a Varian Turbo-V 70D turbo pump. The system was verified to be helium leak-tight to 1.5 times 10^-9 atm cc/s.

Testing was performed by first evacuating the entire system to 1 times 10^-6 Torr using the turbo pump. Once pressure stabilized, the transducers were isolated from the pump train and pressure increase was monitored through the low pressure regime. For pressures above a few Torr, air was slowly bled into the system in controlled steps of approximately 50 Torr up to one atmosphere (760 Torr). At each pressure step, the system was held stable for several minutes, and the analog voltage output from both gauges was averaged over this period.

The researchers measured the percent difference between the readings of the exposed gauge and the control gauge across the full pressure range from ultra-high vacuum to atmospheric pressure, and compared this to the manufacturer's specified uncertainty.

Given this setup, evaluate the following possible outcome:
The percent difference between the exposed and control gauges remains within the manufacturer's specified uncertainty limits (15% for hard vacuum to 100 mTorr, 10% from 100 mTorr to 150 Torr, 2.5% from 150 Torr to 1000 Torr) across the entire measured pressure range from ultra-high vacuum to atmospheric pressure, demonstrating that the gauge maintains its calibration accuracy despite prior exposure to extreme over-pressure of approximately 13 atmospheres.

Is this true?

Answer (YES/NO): NO